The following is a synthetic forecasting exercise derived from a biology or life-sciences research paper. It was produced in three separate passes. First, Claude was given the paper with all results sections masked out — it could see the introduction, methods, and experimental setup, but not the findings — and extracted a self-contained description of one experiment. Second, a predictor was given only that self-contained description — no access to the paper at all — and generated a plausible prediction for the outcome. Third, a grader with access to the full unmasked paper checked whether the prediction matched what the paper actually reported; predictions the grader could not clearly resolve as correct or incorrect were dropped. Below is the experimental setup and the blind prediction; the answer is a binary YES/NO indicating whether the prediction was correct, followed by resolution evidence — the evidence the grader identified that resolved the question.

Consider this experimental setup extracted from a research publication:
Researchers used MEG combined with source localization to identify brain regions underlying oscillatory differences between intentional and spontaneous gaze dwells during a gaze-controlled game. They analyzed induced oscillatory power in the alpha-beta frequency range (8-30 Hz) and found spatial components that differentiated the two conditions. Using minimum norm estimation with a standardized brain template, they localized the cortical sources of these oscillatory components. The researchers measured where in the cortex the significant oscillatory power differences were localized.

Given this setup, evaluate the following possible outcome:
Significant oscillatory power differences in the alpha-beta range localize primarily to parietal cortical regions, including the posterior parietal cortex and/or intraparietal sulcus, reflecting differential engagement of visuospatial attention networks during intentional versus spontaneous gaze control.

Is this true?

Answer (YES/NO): NO